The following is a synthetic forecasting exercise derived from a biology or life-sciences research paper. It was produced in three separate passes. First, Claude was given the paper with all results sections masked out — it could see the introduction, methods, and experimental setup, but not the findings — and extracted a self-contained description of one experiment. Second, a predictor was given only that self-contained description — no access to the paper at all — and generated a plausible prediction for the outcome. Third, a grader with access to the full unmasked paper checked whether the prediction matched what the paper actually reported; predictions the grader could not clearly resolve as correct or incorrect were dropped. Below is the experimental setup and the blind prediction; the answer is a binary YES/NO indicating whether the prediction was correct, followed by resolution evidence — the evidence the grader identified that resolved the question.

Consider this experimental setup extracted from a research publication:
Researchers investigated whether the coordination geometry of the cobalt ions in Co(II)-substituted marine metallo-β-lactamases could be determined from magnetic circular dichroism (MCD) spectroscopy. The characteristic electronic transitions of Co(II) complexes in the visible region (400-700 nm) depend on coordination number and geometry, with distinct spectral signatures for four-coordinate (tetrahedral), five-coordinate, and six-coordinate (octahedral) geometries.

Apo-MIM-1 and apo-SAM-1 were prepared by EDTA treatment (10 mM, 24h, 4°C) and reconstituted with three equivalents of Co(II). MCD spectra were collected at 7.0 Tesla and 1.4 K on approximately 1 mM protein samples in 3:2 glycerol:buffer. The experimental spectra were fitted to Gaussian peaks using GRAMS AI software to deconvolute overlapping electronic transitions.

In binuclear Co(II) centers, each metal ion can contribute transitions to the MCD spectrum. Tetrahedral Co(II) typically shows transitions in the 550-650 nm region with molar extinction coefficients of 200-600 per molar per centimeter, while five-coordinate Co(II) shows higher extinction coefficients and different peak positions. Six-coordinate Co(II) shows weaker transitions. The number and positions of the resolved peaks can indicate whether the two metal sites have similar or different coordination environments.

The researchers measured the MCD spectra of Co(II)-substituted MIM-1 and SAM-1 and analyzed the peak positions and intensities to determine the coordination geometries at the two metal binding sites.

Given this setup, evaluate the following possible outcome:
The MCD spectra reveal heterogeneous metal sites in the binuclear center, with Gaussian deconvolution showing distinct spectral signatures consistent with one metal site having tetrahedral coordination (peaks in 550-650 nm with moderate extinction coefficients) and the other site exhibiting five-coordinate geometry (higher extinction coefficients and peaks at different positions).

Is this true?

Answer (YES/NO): NO